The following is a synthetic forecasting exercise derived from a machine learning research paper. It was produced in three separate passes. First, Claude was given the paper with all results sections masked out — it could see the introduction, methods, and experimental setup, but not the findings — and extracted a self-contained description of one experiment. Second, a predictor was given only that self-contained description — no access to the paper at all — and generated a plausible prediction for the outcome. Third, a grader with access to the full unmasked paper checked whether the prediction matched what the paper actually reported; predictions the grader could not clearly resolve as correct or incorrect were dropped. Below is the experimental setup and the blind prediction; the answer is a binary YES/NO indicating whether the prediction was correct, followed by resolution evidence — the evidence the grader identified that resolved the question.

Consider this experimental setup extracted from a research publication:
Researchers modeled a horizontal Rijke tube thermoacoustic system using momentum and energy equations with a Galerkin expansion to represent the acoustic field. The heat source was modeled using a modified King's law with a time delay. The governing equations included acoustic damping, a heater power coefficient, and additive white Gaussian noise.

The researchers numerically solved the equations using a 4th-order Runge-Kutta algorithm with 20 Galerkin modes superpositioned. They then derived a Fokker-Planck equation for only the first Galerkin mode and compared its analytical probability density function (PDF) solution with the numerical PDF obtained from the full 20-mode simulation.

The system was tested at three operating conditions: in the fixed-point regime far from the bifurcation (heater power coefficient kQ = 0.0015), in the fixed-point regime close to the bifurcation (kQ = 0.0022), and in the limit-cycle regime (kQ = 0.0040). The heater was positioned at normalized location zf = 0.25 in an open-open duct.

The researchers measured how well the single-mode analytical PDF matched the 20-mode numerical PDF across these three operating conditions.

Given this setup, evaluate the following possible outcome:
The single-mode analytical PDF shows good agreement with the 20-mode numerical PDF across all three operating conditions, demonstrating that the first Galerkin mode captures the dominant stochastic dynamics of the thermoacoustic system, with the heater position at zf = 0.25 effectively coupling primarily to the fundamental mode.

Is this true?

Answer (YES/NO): NO